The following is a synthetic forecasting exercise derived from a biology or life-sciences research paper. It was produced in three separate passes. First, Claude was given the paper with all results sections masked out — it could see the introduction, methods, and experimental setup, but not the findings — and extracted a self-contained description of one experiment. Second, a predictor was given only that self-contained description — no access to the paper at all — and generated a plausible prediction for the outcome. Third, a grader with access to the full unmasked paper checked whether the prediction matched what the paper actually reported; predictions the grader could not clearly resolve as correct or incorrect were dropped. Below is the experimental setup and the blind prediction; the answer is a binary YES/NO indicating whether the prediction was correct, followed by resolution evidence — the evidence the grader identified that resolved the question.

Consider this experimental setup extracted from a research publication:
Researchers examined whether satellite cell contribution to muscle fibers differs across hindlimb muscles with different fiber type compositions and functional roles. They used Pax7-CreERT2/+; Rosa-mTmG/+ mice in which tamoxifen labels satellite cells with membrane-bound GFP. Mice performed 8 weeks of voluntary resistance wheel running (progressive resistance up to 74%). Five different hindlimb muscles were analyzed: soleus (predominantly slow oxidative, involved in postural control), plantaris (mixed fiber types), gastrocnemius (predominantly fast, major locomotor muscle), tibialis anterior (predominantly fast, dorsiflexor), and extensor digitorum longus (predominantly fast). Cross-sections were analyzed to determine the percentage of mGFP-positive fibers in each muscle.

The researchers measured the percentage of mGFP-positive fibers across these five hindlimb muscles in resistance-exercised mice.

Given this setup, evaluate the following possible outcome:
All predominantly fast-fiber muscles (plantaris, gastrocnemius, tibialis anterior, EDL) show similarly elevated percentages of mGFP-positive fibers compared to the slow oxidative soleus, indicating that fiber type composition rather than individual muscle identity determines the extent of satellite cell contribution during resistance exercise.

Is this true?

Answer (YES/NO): NO